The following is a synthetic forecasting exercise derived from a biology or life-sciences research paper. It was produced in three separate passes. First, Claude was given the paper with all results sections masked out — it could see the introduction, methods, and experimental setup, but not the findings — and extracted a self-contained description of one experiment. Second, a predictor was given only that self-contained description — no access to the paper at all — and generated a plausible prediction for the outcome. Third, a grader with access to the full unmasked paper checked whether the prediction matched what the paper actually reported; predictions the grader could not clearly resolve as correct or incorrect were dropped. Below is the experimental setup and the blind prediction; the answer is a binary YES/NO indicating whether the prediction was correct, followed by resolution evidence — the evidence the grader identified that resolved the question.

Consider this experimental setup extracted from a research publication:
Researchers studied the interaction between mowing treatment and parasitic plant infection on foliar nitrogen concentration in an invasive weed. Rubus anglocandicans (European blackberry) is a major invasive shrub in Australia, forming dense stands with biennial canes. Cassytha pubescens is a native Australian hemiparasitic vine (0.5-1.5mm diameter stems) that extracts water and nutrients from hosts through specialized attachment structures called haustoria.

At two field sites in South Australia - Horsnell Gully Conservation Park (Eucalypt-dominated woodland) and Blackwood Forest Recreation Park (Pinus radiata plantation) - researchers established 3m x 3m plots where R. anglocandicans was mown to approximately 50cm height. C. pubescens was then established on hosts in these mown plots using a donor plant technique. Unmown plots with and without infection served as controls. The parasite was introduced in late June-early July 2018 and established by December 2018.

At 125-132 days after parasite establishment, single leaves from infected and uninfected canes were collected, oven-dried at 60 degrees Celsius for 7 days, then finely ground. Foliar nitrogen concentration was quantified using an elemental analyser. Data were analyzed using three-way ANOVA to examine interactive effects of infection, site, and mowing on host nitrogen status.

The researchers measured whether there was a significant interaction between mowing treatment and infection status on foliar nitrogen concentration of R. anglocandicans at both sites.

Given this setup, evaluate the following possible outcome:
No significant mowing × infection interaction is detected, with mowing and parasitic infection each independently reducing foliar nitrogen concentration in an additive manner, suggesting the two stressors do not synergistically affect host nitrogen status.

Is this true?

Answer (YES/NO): NO